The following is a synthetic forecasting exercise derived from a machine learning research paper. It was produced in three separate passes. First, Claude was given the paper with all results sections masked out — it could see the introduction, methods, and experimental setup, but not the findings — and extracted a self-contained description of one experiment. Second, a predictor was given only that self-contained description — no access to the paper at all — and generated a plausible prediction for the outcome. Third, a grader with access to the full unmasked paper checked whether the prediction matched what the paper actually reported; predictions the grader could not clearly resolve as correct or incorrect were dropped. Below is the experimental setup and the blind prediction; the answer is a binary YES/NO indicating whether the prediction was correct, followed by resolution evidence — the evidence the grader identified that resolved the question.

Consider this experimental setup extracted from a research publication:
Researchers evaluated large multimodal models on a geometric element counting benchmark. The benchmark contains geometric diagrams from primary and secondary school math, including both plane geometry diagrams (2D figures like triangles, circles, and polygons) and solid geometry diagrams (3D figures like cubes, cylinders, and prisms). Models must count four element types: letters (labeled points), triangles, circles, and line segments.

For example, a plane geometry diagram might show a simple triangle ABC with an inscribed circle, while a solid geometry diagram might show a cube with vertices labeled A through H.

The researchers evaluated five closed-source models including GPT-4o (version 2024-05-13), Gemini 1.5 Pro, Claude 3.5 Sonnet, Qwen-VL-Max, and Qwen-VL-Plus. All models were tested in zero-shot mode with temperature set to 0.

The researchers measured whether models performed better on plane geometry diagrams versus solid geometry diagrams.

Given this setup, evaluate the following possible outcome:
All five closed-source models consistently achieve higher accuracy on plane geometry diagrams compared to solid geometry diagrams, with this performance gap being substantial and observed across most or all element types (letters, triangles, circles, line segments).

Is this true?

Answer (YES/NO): NO